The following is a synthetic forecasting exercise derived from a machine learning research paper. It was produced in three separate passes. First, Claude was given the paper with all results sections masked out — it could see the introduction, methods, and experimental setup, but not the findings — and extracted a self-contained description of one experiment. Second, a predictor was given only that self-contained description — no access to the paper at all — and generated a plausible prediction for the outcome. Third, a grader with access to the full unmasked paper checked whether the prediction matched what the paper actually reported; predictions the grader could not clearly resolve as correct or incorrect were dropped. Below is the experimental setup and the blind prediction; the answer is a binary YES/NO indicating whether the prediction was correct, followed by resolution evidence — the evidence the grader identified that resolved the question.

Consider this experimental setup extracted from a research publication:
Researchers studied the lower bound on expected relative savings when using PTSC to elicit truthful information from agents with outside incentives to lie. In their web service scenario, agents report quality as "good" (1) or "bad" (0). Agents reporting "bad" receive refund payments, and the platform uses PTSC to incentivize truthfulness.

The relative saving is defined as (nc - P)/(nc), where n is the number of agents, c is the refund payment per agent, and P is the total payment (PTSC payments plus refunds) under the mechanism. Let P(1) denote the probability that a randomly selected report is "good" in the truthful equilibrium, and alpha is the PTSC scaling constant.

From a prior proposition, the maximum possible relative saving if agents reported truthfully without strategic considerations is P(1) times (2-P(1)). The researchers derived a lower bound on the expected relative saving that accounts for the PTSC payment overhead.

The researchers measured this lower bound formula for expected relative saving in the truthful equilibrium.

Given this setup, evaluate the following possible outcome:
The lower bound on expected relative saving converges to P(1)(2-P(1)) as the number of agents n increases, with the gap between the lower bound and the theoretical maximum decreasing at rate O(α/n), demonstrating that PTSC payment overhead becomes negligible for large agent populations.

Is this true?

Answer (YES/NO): NO